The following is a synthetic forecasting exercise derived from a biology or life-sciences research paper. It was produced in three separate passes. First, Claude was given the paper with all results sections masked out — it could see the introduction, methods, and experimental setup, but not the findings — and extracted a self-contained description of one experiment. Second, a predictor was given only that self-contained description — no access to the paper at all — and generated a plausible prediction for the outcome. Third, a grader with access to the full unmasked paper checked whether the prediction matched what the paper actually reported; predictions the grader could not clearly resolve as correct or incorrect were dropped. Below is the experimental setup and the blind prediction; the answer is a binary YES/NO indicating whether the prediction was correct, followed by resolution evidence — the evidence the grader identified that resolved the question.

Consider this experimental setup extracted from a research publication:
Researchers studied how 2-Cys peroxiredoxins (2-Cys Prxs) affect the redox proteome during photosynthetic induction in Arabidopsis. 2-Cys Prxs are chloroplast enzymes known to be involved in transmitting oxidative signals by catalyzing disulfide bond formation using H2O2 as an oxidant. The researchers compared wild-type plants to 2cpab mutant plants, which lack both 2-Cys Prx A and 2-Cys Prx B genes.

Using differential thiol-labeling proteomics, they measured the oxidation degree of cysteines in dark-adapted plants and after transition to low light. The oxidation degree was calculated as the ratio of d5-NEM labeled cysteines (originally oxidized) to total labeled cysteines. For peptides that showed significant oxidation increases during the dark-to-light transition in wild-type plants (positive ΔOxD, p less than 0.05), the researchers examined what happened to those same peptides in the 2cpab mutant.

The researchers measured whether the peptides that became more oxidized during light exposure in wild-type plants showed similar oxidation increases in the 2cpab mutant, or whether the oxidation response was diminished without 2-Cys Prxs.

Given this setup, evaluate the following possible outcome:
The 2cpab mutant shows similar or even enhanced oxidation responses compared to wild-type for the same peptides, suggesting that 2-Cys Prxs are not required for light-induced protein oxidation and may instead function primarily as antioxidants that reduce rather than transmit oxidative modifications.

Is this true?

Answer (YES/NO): NO